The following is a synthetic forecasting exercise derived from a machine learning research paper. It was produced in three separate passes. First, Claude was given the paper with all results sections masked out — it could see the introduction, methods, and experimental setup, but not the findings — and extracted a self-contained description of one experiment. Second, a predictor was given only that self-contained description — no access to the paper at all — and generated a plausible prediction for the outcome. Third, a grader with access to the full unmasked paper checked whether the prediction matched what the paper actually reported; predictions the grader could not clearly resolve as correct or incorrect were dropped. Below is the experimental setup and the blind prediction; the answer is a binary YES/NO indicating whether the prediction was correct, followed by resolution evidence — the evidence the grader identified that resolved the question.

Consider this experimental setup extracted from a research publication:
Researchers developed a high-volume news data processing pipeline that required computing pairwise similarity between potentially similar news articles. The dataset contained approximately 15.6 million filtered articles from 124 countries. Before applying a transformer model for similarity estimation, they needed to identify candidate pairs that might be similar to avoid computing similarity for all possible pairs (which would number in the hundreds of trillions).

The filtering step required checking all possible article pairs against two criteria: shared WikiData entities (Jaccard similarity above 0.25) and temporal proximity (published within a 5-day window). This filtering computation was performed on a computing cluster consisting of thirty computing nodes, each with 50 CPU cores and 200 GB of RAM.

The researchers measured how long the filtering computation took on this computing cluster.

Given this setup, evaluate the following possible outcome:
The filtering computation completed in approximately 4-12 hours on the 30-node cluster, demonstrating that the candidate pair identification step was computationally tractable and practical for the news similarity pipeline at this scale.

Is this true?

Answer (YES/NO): NO